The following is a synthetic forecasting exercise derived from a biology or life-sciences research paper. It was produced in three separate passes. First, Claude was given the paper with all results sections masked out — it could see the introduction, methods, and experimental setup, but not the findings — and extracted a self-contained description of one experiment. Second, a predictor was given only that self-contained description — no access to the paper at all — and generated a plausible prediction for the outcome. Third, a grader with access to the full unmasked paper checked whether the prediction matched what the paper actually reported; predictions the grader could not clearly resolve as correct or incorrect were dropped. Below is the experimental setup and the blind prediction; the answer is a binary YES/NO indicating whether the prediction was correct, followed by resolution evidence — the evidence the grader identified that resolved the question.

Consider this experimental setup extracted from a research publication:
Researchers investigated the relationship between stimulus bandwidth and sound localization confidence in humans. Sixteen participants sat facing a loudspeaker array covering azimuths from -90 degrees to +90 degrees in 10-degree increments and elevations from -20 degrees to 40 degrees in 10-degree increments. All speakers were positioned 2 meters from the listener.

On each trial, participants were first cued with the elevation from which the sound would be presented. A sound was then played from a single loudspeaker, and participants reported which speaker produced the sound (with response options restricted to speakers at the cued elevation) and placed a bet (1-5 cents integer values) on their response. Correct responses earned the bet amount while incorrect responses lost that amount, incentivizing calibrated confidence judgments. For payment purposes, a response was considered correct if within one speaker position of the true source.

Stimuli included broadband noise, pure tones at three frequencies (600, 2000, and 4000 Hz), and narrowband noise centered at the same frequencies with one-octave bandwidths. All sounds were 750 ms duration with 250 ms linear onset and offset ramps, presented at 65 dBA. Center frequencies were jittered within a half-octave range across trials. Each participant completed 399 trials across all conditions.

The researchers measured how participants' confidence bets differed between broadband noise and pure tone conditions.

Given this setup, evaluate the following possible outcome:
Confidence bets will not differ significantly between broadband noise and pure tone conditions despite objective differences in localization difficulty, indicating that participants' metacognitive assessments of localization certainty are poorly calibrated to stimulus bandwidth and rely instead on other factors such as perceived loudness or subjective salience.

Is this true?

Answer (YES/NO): NO